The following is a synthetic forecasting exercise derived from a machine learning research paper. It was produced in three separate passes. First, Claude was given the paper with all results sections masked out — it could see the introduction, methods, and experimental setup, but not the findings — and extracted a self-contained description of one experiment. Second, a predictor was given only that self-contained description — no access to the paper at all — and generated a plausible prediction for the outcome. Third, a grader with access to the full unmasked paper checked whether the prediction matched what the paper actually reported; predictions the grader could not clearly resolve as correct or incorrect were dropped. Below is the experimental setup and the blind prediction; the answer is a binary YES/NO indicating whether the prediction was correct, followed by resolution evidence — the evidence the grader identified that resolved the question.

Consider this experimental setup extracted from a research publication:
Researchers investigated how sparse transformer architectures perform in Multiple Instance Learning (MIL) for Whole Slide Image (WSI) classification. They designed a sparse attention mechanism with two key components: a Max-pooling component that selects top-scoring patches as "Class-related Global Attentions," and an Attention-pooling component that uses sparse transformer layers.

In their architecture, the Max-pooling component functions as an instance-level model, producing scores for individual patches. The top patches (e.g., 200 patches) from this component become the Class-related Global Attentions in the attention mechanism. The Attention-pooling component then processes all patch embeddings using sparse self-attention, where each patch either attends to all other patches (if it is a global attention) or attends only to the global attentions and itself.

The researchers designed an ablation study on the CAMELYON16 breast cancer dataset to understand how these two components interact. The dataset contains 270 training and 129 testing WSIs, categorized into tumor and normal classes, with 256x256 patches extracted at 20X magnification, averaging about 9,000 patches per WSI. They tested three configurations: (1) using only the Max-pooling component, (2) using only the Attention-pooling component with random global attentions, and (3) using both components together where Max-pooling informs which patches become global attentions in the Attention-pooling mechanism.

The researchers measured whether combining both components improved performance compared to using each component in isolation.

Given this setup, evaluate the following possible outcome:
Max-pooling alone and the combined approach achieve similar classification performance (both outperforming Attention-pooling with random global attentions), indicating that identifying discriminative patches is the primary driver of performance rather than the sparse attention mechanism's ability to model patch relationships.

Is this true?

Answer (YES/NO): NO